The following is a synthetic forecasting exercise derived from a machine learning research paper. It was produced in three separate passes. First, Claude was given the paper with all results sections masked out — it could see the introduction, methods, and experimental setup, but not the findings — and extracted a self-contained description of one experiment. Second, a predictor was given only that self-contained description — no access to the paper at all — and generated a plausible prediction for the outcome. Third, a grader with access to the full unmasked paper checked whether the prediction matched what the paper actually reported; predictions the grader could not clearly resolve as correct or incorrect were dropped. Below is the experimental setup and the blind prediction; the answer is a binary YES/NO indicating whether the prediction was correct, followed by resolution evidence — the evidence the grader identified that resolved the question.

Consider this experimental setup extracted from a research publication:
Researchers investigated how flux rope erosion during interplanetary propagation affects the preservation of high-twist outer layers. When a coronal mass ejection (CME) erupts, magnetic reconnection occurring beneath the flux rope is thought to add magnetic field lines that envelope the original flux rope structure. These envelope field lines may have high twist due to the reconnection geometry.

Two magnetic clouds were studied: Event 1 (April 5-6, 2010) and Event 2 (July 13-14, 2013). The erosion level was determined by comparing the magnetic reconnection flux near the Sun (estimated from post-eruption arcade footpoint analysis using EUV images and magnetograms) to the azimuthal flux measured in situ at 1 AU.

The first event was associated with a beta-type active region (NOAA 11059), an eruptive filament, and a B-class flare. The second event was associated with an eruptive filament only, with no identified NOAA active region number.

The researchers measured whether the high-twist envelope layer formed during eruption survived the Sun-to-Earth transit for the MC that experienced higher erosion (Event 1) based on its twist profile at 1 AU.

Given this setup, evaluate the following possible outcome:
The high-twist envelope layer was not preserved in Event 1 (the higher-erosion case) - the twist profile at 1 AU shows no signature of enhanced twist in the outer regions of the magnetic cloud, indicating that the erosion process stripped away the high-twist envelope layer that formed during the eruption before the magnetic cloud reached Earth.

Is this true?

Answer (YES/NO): YES